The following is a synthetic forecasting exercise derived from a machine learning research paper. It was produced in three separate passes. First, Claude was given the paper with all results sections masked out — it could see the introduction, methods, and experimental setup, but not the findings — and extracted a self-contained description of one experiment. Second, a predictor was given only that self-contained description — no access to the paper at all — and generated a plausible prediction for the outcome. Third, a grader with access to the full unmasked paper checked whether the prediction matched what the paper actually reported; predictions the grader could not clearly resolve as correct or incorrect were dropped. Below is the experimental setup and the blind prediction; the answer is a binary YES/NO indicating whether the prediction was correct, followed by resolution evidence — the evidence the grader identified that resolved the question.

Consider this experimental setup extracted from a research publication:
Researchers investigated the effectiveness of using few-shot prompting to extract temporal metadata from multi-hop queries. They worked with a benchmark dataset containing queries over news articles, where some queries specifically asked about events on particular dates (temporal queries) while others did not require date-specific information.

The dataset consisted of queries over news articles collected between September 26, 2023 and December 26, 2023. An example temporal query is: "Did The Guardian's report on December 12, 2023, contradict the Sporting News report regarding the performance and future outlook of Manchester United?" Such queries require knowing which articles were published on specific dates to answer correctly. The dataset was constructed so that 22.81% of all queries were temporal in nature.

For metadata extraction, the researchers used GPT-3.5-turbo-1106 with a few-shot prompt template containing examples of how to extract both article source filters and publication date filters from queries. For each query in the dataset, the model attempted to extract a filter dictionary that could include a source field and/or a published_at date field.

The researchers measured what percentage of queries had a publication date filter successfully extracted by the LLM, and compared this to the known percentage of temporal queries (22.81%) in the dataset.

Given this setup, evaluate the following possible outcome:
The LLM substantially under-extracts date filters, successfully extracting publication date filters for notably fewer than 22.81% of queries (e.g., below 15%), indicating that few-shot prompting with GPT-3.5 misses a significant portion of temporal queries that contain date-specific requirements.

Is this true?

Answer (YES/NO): NO